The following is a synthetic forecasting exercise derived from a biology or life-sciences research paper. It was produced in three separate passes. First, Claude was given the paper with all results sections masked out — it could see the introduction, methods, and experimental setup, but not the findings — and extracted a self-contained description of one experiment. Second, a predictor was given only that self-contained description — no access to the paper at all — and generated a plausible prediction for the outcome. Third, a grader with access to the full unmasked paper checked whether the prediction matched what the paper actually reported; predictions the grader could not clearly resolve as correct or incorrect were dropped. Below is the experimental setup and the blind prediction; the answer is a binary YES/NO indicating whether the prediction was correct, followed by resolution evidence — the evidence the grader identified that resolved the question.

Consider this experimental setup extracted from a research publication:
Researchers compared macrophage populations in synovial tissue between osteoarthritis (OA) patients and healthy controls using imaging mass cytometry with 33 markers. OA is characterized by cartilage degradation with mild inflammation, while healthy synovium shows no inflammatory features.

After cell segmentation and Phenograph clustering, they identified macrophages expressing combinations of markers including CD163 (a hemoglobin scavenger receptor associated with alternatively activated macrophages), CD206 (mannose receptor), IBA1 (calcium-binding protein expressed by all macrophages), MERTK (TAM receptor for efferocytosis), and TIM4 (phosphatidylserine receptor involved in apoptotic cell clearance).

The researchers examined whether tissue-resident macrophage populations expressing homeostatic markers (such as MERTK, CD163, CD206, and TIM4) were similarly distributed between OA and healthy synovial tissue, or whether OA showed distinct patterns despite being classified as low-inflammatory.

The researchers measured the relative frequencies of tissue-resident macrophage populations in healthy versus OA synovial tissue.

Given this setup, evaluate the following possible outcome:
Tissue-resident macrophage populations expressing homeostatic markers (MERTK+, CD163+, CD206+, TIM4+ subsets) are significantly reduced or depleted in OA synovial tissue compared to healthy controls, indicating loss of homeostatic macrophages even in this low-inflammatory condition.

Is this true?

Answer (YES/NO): NO